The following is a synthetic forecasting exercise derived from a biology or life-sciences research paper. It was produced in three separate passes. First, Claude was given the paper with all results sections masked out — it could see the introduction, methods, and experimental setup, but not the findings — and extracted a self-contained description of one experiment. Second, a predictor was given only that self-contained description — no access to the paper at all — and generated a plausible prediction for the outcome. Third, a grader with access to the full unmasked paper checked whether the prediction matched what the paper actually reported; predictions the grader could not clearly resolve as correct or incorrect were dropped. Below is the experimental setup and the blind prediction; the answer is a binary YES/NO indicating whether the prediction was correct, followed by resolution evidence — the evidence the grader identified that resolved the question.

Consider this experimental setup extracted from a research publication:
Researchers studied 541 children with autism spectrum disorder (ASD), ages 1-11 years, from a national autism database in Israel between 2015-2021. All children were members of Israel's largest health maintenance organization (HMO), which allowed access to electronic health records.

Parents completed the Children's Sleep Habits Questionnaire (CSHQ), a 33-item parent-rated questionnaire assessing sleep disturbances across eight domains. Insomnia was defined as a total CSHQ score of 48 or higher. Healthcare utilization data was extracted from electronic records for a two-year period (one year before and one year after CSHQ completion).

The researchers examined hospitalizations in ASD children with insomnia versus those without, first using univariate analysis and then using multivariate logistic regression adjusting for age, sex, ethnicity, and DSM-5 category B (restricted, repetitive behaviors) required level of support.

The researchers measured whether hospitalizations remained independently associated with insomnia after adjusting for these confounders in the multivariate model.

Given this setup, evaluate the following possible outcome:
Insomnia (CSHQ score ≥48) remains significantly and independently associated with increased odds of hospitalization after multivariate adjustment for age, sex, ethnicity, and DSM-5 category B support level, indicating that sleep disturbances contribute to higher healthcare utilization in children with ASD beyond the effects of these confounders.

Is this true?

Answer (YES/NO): YES